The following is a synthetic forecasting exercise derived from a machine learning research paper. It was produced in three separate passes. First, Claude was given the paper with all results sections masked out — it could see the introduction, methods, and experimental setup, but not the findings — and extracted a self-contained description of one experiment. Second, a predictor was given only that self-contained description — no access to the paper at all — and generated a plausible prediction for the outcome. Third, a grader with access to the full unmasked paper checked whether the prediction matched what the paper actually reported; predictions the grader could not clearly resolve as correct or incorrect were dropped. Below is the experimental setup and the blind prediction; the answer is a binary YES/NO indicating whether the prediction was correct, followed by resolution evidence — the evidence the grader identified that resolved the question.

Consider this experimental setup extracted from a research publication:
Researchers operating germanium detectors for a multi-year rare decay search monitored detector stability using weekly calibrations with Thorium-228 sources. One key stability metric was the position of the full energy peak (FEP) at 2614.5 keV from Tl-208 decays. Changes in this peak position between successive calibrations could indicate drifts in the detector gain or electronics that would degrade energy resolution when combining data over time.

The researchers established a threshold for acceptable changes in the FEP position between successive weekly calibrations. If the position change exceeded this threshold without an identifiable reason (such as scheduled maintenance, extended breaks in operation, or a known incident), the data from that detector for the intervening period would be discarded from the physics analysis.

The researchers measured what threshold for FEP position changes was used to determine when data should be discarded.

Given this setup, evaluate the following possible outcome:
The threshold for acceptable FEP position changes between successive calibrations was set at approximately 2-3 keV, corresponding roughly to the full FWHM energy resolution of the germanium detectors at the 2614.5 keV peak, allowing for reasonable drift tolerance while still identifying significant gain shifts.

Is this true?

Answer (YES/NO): NO